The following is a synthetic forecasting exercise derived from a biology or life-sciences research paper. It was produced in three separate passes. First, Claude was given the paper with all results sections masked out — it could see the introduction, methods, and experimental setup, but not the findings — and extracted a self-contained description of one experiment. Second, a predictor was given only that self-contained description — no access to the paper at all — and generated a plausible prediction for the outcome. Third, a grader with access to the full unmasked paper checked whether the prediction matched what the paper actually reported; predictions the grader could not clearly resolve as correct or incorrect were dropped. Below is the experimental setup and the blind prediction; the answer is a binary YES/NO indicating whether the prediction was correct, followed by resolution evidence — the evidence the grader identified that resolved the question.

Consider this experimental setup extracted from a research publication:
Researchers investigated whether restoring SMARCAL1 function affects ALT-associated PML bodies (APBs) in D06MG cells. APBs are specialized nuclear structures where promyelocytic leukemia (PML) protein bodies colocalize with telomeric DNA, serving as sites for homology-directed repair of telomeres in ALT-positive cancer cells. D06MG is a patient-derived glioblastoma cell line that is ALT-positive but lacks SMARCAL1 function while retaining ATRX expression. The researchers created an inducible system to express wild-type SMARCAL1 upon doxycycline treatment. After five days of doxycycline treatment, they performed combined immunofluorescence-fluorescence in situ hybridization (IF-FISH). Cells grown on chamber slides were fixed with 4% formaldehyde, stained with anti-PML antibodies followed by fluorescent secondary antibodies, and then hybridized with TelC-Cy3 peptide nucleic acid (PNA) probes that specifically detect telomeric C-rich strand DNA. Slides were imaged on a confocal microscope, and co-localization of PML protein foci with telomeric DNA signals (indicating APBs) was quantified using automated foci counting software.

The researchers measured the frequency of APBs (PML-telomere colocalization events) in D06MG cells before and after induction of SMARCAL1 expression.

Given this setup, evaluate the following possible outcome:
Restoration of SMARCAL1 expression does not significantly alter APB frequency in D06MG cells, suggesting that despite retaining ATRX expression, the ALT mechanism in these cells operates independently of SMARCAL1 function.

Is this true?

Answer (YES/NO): NO